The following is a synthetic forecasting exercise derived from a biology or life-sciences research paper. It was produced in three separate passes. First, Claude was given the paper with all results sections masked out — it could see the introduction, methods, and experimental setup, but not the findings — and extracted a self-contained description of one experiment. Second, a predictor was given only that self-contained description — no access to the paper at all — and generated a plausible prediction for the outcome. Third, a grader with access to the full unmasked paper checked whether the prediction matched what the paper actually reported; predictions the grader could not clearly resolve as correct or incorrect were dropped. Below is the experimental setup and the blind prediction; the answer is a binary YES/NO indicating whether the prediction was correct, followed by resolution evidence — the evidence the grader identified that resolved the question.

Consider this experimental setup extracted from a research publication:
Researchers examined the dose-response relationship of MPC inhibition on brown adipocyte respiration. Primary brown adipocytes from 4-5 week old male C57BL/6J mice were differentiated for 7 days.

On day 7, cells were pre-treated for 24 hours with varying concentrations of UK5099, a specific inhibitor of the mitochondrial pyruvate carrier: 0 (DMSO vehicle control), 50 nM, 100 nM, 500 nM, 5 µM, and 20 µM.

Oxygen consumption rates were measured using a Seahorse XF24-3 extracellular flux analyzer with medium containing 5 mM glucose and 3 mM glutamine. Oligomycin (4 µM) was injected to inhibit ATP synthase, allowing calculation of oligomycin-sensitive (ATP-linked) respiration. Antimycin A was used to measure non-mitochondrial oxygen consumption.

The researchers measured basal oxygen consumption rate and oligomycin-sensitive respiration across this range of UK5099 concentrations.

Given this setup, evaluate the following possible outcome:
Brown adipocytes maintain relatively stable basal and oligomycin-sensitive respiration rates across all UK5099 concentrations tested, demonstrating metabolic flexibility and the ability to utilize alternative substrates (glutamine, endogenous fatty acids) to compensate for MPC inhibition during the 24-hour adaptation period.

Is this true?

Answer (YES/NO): NO